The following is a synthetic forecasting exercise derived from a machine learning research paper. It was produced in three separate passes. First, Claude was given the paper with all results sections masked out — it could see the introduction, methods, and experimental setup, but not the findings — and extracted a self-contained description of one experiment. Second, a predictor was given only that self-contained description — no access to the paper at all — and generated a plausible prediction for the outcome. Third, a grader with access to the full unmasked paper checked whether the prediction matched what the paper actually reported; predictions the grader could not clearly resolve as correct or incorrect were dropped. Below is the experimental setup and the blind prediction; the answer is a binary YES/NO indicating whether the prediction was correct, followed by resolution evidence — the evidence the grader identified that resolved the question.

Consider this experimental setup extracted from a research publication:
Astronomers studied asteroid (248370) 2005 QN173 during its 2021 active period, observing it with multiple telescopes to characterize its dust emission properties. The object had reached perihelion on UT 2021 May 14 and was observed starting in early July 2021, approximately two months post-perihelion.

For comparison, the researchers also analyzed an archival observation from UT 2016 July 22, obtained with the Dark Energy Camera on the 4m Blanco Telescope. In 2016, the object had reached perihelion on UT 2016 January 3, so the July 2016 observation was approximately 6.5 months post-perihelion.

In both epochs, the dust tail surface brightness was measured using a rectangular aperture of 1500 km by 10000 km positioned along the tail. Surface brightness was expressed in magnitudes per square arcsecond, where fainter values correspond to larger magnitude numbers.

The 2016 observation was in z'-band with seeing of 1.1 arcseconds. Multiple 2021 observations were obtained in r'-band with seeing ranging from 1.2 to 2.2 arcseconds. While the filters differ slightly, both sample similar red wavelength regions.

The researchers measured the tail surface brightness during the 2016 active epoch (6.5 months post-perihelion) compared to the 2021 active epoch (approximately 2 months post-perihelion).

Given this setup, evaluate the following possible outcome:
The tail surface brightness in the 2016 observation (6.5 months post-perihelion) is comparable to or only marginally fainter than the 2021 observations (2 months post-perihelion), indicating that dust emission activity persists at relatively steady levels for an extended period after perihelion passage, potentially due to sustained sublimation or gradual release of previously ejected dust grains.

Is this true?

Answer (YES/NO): NO